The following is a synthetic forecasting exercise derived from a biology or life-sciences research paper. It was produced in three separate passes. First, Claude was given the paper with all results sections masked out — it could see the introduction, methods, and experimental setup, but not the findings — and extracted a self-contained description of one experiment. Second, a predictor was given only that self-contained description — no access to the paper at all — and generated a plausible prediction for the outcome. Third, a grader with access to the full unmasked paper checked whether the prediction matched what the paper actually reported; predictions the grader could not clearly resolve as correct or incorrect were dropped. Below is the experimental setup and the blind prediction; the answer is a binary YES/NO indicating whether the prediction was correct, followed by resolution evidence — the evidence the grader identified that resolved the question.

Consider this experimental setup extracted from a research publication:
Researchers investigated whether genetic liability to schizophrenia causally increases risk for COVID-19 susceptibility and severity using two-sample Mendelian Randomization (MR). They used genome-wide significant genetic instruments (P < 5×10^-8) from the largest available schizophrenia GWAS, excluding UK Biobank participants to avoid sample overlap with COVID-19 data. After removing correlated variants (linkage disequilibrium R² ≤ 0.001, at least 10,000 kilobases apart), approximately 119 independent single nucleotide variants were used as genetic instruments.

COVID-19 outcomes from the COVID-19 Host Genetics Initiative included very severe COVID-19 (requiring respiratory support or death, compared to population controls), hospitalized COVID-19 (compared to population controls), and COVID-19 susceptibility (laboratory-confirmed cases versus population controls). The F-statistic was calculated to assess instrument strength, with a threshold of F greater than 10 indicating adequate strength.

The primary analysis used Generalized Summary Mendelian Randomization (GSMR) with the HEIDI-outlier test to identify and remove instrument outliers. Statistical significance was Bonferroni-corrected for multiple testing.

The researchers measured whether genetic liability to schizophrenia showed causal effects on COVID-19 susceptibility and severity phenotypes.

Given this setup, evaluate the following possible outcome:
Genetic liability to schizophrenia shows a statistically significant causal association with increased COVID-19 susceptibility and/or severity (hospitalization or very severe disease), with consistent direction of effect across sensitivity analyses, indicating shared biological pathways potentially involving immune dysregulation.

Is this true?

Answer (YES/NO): NO